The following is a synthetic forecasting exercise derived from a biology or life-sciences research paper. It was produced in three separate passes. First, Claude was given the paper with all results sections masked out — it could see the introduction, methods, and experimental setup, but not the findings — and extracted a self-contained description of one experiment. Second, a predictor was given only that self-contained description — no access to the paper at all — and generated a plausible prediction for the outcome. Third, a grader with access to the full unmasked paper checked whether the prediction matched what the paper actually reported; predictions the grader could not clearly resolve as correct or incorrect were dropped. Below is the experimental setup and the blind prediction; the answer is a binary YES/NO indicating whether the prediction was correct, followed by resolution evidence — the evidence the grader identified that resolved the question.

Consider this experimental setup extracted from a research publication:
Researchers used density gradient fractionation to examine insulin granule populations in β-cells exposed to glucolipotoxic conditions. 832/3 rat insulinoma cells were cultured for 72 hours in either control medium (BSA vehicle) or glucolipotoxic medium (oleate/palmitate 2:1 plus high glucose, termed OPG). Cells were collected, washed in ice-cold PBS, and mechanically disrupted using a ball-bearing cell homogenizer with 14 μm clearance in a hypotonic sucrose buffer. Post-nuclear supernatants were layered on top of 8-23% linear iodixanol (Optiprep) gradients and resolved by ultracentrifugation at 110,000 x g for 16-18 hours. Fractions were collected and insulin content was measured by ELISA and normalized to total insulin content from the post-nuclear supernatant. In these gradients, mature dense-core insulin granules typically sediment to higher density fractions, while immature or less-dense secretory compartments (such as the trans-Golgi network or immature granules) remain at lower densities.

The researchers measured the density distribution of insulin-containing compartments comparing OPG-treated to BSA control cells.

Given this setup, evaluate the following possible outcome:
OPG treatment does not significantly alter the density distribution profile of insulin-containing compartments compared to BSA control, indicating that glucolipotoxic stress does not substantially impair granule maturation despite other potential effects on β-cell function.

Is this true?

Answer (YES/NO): NO